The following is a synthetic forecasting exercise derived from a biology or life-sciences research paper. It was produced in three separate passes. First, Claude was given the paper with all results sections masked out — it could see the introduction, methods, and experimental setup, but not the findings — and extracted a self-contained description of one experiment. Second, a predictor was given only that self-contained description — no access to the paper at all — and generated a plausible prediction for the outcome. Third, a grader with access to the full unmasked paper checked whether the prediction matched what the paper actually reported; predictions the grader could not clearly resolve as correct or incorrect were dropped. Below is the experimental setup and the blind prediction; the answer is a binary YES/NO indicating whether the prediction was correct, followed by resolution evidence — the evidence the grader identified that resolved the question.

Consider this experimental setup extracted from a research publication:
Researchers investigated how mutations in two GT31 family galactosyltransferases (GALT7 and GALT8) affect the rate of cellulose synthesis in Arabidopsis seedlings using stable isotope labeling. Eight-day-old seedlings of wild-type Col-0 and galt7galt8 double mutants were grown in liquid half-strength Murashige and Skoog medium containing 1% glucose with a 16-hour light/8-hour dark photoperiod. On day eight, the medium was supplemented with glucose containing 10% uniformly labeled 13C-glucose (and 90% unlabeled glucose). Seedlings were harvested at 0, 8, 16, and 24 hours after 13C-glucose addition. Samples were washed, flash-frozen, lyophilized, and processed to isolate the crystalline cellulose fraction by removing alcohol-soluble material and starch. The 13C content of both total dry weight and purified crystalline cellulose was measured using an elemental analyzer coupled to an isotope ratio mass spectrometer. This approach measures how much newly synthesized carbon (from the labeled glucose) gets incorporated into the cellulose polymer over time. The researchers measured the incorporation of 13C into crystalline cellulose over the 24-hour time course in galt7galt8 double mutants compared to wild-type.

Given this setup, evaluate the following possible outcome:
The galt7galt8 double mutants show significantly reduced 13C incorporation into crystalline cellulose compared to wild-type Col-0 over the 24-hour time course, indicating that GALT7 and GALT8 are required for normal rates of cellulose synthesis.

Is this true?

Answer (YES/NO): YES